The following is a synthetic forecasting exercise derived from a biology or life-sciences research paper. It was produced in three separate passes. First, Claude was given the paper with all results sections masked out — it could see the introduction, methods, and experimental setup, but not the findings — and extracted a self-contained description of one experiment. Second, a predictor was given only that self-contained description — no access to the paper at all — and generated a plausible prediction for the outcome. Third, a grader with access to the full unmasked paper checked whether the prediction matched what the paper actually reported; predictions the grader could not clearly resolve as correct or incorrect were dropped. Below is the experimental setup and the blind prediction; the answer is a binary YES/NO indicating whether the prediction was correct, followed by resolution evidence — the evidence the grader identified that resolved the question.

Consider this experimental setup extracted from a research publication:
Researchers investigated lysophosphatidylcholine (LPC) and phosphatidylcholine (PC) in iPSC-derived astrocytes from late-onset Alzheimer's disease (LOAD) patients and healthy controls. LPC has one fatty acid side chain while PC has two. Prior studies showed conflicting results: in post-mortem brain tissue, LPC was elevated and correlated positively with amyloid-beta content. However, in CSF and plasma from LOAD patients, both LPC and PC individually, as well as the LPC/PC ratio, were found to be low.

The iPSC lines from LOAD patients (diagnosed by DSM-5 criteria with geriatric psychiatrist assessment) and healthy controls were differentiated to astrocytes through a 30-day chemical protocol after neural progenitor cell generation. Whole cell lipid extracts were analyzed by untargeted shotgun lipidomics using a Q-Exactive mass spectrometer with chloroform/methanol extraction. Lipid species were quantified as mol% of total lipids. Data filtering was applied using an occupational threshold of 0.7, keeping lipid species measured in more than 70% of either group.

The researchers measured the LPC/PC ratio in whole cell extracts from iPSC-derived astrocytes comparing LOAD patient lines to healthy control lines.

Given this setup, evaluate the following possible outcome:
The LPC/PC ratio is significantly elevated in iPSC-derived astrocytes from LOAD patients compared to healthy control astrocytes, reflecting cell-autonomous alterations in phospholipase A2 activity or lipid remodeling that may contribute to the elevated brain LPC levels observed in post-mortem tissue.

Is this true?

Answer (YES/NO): NO